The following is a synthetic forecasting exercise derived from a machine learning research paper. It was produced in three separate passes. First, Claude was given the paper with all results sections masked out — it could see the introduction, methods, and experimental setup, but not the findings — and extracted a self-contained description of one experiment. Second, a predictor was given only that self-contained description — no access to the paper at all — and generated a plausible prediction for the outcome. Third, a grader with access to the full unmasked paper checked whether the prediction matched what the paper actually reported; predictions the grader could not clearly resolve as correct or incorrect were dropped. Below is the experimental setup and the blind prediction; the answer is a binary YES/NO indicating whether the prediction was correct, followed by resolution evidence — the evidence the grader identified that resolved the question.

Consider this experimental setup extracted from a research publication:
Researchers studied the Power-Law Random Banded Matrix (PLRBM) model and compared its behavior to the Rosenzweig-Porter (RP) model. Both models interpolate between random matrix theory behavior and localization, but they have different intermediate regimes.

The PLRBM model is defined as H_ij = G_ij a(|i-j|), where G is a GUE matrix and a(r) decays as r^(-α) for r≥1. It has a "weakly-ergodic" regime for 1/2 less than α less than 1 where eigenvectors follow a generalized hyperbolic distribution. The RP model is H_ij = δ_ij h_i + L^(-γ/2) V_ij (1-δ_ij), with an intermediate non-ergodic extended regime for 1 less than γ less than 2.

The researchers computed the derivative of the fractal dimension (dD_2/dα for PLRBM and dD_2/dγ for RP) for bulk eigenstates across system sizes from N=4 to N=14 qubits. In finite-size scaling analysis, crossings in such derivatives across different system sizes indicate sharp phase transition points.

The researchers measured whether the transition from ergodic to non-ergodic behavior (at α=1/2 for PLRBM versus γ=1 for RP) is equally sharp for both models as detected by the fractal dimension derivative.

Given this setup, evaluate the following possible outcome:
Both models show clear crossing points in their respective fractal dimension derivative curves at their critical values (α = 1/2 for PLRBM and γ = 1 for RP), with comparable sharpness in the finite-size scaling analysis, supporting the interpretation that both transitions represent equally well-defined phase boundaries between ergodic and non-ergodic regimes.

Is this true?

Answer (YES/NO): NO